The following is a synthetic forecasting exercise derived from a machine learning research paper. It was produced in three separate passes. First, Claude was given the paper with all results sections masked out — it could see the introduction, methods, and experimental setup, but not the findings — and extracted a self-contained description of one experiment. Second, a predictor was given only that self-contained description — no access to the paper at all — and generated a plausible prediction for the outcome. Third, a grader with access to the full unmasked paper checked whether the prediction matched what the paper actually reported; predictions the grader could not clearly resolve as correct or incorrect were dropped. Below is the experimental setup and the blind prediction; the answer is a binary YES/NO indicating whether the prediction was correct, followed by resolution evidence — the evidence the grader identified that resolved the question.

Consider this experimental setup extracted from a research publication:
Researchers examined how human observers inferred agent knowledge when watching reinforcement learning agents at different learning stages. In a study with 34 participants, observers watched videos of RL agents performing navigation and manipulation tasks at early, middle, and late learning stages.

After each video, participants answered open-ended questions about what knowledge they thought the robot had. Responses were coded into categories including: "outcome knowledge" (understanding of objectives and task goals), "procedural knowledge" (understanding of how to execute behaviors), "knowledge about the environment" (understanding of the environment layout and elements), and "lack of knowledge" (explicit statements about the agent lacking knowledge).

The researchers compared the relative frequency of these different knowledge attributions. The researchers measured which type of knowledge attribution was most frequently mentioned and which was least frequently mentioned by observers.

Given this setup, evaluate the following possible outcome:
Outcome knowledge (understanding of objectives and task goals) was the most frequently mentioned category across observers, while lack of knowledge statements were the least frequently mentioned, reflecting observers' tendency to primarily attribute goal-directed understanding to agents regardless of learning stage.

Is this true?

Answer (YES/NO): NO